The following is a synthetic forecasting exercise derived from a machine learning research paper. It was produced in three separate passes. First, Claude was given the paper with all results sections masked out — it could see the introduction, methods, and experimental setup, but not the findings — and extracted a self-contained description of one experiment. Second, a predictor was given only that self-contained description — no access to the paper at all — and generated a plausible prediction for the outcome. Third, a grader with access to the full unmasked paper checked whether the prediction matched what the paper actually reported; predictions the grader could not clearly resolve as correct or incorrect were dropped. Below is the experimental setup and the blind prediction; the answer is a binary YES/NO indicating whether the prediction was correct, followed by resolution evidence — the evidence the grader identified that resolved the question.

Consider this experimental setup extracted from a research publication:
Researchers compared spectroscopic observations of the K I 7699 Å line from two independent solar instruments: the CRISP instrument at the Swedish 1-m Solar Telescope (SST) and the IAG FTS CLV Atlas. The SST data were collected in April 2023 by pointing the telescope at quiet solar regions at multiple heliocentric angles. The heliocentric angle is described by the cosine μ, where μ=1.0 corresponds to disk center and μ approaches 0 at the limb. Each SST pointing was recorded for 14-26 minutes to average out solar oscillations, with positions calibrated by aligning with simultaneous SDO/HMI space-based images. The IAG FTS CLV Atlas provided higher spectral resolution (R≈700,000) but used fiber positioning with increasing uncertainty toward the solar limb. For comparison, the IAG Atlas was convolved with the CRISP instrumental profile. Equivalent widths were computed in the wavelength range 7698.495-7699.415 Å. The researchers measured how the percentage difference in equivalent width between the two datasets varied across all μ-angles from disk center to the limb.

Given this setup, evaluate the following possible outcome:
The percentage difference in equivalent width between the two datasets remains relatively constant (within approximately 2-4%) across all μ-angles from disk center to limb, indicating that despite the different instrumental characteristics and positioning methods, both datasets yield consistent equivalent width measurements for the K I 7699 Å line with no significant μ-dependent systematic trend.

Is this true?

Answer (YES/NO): YES